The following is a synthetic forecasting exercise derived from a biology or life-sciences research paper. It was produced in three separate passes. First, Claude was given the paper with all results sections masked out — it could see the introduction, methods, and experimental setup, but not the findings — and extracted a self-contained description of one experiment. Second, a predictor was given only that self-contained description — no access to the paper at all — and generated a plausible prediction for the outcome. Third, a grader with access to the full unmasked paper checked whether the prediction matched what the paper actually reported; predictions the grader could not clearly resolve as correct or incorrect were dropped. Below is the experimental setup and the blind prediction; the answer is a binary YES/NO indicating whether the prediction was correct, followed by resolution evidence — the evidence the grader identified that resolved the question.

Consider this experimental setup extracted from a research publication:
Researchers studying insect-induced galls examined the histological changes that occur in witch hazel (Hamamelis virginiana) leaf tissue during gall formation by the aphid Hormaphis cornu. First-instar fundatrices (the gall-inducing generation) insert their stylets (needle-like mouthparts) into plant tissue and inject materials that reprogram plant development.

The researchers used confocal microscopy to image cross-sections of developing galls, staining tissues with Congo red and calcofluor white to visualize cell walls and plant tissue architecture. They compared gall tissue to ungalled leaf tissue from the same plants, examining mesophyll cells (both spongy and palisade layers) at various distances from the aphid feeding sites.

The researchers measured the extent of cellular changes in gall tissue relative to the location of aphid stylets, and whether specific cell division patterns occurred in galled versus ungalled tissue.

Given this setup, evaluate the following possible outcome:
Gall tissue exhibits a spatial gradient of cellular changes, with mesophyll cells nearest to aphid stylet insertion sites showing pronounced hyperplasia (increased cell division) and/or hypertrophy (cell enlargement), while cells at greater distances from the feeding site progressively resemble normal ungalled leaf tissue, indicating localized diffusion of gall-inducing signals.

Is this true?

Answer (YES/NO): NO